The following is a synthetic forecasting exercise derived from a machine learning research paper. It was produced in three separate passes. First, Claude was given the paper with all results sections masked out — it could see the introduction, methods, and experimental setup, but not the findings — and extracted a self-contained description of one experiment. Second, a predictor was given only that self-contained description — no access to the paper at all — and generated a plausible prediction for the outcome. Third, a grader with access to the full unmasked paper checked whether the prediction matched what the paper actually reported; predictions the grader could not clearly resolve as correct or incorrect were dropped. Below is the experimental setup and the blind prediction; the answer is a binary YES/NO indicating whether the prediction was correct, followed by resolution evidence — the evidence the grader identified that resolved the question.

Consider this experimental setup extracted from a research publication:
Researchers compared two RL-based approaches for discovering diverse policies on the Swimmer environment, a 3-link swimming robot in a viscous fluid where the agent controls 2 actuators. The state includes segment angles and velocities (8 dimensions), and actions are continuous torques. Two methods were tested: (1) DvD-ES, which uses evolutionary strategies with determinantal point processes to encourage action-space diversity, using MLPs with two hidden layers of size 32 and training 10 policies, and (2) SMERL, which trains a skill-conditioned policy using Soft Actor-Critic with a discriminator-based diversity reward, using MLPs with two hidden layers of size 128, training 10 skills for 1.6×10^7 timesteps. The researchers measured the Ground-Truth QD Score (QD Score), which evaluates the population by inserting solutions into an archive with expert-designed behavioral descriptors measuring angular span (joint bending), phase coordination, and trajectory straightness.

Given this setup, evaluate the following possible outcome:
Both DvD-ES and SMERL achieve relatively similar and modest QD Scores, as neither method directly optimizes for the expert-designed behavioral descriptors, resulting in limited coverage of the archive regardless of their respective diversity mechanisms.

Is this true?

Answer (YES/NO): NO